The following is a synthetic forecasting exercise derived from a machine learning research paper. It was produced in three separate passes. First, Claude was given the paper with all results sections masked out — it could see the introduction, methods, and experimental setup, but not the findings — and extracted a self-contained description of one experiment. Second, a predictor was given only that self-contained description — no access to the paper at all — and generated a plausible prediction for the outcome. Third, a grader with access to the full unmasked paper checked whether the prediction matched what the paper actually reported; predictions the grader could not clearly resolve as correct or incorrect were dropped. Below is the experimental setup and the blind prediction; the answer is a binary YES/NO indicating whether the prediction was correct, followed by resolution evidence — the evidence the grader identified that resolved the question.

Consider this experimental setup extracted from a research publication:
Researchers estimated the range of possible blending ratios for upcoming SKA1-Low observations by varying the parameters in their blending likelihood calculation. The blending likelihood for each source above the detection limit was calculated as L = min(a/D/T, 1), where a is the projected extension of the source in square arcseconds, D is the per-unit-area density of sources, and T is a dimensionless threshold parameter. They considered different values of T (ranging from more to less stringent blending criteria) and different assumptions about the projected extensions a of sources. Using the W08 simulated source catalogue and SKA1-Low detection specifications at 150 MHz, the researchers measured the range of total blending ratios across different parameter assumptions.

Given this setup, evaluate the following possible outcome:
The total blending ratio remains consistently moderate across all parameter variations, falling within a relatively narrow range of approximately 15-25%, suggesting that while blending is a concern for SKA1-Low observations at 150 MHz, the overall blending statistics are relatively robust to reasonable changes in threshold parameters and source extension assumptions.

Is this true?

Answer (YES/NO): NO